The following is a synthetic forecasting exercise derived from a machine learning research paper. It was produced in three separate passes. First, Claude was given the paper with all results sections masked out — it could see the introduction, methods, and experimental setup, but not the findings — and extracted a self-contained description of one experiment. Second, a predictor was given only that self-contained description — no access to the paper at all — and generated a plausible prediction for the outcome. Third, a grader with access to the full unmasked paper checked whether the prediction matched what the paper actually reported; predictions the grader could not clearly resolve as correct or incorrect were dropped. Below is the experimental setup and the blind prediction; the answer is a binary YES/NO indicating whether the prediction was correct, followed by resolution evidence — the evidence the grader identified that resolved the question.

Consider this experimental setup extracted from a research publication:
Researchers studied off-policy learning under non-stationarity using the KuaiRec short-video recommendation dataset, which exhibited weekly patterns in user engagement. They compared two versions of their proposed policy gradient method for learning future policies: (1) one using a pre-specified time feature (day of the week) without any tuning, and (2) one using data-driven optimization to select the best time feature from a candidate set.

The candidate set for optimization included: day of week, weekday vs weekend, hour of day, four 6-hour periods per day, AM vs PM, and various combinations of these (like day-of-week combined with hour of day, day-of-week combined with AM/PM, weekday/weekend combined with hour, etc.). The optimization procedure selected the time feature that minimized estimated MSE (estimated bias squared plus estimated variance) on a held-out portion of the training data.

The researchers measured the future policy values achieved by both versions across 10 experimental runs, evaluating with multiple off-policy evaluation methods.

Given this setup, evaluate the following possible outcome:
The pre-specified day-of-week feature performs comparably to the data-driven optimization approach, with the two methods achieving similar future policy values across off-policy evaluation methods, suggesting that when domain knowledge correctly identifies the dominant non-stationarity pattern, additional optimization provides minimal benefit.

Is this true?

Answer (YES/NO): NO